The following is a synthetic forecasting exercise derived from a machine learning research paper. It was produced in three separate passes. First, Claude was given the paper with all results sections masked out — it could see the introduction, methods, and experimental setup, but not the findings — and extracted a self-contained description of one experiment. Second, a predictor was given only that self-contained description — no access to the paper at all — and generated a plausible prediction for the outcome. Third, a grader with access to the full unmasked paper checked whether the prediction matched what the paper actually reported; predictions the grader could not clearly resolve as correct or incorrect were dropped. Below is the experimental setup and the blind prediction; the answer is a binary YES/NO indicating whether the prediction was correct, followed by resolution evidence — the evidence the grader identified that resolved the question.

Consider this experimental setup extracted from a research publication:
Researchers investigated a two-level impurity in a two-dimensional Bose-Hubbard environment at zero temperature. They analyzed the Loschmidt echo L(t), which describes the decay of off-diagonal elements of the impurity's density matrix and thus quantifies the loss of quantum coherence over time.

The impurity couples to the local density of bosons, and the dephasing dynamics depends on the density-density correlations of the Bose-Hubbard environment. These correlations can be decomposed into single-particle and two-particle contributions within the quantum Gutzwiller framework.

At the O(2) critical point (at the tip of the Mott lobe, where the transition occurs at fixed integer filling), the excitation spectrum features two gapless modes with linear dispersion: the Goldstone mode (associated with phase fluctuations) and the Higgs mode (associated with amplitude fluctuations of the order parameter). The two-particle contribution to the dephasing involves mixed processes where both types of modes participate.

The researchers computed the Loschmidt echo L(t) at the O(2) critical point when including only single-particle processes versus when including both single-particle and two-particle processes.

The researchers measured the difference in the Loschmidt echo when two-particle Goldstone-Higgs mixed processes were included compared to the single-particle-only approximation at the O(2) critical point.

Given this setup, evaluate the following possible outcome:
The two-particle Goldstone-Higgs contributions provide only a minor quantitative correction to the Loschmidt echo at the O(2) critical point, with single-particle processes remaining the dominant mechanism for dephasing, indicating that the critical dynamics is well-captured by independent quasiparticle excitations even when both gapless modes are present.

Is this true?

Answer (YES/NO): NO